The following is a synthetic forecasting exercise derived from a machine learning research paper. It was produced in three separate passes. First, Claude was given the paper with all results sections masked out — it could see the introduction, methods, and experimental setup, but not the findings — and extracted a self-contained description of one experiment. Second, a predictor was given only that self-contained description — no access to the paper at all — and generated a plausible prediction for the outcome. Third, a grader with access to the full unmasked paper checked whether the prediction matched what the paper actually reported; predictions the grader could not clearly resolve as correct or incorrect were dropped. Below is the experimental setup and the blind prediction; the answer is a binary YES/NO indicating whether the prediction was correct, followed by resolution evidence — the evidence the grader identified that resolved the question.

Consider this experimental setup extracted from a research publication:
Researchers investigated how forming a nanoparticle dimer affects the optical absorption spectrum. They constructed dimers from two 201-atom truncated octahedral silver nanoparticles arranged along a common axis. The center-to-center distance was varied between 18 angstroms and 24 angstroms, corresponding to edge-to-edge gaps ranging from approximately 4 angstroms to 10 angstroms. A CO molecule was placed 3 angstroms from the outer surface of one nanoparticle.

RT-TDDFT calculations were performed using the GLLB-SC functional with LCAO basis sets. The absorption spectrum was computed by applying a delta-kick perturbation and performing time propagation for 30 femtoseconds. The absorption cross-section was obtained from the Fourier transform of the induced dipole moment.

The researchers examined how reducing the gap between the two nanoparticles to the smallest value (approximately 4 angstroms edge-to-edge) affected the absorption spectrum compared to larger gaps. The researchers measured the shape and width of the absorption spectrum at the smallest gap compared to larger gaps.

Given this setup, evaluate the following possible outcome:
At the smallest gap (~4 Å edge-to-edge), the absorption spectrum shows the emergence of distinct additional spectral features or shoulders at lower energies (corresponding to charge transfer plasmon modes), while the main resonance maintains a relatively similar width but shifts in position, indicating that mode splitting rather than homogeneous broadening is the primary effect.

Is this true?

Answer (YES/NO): NO